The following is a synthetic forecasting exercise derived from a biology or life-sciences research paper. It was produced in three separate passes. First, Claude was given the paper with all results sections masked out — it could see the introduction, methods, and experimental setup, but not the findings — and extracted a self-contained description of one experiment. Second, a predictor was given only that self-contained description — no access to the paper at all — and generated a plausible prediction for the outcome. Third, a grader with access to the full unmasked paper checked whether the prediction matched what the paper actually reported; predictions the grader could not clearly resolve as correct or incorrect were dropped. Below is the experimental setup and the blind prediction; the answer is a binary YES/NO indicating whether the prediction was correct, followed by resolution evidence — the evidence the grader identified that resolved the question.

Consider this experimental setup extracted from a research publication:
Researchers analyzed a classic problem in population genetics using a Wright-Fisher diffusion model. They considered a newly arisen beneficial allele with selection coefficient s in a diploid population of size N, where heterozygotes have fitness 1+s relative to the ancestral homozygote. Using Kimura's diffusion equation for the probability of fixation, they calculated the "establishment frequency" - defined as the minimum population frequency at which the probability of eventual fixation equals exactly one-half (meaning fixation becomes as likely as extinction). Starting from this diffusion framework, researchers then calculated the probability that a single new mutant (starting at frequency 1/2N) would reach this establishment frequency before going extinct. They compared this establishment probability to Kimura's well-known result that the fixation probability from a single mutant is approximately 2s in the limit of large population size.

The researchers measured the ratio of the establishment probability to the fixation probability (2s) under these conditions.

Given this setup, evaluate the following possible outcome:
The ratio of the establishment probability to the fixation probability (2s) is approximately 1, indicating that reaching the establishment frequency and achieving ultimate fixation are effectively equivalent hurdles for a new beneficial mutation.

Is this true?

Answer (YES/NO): NO